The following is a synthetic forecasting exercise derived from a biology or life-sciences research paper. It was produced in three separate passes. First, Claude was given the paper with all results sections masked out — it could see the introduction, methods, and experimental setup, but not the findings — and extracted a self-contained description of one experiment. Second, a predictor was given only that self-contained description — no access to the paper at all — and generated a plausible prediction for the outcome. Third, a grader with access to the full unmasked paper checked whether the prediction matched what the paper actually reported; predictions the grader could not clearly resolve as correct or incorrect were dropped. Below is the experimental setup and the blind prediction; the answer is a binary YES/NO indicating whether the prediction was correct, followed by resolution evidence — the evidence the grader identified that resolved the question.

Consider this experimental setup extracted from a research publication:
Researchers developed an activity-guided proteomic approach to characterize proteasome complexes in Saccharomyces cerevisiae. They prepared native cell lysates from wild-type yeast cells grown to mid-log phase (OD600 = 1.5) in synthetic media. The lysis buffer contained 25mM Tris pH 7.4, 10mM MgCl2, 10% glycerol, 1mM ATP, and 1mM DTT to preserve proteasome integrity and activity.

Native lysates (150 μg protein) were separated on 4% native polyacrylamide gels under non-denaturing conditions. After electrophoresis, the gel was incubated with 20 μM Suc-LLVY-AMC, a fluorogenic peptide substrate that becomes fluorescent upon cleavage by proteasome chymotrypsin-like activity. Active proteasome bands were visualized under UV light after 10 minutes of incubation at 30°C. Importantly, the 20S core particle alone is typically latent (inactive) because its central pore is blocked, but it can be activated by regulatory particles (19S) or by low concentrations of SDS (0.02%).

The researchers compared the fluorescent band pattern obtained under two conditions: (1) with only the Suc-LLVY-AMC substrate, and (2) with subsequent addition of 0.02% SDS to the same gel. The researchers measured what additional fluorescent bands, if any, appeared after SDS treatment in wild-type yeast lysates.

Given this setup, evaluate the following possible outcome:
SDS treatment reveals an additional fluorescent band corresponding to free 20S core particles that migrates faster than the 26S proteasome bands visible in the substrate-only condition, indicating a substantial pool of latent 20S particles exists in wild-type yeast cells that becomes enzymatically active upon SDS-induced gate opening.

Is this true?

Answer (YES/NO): YES